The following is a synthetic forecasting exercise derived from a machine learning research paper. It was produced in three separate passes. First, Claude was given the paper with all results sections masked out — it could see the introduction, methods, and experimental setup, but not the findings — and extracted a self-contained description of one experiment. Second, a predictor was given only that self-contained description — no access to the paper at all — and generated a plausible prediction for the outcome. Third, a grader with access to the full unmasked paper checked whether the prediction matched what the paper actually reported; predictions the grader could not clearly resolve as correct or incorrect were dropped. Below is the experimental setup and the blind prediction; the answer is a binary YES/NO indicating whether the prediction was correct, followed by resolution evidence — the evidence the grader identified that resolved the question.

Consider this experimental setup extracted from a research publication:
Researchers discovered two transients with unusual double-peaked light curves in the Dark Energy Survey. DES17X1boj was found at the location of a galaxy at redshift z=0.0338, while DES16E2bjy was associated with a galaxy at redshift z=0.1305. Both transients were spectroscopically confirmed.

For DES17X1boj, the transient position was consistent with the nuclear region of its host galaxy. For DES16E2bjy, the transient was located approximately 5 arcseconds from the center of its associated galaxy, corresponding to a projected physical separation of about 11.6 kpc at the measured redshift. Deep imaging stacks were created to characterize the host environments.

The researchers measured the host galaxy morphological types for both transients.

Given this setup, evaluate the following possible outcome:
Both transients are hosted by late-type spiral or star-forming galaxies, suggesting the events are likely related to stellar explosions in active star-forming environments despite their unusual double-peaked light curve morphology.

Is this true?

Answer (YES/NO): NO